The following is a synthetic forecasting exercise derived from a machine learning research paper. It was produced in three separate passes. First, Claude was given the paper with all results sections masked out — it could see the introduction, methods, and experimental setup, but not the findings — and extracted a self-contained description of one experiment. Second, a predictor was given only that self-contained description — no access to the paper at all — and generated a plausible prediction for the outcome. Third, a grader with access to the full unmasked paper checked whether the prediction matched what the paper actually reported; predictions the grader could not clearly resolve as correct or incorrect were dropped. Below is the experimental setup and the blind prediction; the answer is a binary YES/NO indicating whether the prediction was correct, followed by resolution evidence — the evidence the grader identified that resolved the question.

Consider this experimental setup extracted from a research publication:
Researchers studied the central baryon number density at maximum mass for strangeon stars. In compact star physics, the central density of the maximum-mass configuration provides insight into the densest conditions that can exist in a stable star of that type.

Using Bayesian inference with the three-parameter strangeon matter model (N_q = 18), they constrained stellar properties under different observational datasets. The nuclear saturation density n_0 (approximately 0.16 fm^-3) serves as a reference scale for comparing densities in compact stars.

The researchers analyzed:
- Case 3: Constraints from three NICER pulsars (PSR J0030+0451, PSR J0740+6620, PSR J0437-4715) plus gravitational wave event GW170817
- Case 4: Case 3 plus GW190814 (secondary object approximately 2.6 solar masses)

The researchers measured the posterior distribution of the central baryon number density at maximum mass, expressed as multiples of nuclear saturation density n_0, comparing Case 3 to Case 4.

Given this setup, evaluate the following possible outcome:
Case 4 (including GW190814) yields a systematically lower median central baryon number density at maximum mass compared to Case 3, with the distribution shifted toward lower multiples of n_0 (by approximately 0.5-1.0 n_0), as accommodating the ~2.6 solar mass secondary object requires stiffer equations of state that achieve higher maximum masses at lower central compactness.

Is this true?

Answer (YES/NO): YES